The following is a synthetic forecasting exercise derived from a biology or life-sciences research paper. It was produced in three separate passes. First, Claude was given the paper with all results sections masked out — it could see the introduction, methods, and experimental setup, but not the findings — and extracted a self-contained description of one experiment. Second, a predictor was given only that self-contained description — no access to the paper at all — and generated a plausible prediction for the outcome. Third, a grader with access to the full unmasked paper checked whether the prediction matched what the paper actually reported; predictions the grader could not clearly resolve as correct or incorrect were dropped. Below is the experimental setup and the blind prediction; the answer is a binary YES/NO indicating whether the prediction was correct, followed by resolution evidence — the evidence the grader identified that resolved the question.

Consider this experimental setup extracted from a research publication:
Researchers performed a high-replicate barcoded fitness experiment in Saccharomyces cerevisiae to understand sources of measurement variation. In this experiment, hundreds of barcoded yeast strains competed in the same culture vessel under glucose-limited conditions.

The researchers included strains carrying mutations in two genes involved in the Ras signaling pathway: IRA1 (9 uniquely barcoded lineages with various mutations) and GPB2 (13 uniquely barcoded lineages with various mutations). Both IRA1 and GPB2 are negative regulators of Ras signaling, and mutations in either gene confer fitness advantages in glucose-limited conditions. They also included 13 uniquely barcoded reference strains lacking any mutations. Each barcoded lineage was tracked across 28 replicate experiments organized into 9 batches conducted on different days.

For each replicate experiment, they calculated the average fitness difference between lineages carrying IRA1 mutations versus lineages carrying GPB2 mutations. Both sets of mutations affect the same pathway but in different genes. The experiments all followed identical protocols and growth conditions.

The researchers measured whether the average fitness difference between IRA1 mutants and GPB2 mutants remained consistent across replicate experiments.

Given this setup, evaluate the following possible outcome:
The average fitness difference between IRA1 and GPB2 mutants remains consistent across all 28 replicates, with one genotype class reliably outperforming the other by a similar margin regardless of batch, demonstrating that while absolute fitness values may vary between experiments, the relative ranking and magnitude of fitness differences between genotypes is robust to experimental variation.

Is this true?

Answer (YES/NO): YES